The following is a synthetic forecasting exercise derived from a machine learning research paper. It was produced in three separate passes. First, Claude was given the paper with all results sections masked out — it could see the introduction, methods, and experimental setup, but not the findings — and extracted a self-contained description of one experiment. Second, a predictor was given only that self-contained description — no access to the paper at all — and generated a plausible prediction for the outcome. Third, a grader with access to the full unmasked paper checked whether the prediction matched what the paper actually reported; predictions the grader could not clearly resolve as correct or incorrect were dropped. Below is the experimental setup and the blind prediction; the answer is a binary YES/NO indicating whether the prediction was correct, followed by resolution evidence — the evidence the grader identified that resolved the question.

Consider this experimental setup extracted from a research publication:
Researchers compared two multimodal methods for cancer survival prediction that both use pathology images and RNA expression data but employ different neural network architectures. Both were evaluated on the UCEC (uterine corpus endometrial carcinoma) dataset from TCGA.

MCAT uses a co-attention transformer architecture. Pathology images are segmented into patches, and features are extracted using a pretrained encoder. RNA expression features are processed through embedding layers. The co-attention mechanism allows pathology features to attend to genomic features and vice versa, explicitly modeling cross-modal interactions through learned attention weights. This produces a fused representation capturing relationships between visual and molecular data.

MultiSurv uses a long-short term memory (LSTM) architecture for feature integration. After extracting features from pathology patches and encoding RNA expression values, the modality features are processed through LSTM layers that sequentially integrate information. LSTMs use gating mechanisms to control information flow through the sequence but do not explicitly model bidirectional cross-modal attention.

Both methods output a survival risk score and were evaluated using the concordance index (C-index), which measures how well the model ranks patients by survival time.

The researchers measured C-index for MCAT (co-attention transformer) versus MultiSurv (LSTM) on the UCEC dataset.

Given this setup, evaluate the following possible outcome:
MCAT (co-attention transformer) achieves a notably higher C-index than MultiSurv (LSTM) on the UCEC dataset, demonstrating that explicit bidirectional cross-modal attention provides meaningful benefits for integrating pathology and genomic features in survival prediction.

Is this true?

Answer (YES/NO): NO